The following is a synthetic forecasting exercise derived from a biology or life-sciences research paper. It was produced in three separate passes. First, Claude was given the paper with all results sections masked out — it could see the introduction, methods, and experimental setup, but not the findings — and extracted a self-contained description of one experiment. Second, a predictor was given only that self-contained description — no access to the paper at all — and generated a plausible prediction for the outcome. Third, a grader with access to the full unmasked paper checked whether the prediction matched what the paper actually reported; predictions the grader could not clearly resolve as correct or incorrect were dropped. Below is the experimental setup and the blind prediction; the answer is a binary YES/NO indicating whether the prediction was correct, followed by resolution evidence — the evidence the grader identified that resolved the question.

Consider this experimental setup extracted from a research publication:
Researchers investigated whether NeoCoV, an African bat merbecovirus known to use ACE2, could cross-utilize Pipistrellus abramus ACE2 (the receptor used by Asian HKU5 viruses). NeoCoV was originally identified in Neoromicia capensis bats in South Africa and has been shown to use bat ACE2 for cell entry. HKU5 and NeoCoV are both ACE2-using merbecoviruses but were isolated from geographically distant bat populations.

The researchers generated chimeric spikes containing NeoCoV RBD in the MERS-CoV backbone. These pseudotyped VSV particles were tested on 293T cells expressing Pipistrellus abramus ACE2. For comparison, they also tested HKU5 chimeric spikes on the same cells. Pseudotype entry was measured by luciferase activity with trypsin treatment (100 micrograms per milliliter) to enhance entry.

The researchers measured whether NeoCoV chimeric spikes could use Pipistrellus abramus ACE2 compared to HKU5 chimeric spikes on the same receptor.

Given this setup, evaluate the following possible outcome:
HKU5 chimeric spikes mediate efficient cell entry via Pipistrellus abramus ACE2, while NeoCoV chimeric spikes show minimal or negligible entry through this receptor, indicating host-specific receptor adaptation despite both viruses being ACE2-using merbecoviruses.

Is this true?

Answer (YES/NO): NO